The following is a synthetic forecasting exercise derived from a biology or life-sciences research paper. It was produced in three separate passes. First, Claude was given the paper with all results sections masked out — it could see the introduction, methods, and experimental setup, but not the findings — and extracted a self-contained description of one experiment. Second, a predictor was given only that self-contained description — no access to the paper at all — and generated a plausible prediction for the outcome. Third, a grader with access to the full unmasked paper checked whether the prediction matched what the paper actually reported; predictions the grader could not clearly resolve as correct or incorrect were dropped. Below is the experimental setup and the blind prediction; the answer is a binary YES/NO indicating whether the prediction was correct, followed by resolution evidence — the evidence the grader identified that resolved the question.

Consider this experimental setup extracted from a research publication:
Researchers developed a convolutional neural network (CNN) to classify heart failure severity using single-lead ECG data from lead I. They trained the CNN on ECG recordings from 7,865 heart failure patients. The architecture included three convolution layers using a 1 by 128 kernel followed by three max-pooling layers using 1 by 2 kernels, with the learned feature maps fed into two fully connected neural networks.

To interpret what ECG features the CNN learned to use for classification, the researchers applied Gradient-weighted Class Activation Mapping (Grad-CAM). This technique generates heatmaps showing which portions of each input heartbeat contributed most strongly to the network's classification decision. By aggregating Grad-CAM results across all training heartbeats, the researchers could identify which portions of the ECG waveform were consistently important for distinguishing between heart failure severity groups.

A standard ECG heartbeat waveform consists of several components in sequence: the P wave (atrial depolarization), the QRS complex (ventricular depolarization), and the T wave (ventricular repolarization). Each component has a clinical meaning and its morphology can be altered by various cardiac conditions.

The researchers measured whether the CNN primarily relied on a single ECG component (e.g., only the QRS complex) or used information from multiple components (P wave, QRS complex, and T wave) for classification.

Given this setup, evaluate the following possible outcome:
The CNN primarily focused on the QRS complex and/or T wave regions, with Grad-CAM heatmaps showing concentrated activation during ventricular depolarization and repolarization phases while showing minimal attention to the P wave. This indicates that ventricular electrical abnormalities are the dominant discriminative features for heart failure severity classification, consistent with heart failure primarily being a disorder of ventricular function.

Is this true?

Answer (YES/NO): NO